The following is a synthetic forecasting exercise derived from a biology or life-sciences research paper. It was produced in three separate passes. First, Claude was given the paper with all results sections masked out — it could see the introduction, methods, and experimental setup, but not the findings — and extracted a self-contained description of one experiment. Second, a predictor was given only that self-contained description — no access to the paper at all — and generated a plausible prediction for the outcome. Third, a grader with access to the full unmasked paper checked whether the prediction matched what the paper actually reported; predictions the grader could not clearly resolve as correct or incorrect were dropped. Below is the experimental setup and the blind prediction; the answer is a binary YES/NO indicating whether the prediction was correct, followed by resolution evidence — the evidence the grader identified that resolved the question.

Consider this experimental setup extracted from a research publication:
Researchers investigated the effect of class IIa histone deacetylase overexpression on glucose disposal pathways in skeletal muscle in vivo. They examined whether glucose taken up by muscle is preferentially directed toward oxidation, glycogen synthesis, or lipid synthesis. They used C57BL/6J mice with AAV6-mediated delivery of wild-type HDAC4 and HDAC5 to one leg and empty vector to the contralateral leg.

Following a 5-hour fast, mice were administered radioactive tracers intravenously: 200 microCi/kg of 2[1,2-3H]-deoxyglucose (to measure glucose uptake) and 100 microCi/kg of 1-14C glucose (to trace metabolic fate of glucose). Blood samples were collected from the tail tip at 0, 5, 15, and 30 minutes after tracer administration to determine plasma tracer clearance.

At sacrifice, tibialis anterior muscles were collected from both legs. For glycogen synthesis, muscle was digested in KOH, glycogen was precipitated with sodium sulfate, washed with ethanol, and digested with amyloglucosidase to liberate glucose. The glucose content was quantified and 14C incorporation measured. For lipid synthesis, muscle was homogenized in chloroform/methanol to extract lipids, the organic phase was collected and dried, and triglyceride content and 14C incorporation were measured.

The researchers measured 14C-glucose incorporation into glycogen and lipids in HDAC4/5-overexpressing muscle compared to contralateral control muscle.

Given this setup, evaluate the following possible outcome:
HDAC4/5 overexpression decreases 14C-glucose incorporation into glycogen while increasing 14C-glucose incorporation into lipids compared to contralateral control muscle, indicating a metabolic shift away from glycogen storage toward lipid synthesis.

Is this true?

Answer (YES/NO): NO